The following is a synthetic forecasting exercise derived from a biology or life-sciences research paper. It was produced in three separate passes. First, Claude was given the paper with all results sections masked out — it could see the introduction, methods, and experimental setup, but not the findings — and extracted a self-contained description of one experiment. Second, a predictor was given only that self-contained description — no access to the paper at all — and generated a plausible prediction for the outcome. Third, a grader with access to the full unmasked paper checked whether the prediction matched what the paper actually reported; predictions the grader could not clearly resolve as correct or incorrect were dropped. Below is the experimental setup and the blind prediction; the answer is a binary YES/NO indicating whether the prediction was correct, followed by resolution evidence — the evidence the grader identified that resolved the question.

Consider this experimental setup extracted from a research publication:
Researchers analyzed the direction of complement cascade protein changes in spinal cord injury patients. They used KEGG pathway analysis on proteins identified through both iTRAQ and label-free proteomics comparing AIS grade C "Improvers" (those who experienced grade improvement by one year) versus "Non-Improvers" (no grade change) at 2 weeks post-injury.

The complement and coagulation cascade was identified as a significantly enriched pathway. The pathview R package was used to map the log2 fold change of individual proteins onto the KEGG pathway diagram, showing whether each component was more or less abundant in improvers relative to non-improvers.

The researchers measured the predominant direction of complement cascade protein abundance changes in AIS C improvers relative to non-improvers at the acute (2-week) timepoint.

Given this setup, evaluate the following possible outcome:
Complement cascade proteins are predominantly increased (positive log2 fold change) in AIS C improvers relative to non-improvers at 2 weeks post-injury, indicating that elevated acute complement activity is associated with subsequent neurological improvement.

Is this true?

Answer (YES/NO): NO